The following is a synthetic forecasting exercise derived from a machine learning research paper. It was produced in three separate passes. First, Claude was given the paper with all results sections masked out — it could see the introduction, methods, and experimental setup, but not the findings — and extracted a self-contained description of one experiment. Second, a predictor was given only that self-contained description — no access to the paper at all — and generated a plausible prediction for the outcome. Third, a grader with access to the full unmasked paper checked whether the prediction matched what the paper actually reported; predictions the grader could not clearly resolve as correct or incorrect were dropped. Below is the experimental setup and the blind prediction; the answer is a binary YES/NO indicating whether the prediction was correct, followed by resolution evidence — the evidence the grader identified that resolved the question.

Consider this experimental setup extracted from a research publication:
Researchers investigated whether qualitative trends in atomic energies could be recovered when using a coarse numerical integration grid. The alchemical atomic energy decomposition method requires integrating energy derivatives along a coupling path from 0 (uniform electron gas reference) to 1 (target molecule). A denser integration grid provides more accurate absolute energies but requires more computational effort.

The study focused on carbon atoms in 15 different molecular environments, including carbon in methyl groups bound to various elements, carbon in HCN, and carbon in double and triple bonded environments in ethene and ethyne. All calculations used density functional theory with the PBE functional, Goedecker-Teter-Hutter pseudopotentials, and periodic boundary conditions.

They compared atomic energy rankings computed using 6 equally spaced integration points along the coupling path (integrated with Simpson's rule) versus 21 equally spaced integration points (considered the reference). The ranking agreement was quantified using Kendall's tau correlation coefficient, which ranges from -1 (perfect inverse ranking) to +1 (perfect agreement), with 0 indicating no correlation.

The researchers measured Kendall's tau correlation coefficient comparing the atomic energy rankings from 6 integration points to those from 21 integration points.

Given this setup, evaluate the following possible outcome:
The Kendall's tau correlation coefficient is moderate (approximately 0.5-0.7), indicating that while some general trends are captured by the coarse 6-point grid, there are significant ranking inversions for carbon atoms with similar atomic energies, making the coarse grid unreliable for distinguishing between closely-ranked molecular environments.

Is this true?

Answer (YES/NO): NO